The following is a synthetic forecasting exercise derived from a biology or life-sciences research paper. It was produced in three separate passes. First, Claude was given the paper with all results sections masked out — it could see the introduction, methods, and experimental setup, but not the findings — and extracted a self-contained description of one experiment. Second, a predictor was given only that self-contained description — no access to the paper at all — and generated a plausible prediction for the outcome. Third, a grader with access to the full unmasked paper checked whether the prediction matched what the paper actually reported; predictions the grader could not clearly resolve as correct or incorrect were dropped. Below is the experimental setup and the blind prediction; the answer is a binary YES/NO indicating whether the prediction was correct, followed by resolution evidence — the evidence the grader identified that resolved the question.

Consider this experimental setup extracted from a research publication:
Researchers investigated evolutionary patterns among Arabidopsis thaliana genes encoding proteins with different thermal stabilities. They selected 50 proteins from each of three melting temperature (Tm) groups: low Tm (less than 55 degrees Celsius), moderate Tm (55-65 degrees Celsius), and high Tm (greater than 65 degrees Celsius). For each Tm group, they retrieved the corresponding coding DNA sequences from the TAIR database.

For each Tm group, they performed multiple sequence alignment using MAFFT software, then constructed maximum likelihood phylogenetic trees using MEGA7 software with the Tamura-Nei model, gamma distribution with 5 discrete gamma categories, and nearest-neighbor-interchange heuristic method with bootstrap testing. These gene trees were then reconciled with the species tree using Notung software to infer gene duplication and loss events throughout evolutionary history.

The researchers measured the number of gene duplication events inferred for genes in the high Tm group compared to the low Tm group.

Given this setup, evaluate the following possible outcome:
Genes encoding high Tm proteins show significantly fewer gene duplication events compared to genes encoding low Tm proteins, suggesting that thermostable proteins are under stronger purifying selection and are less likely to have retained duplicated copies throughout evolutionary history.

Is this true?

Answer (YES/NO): NO